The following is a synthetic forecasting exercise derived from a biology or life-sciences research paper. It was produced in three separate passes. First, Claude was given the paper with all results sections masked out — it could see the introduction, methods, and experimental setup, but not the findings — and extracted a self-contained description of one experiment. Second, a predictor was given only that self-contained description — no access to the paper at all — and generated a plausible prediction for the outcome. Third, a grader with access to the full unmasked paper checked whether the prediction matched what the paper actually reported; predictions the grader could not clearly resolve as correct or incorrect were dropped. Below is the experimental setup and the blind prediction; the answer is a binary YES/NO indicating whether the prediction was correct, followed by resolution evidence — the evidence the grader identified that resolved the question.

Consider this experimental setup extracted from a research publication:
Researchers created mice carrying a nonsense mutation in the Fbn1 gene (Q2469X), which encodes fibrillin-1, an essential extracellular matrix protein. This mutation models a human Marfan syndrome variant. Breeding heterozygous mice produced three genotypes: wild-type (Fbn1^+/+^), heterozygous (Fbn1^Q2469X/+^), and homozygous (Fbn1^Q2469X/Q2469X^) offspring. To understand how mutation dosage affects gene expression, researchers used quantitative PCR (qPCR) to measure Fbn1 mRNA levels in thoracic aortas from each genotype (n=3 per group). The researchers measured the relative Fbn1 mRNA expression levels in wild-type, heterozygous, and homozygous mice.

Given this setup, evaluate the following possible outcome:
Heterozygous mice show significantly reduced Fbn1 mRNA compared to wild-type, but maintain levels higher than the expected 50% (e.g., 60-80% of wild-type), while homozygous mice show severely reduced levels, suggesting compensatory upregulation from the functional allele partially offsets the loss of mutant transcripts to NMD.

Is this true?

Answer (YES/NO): NO